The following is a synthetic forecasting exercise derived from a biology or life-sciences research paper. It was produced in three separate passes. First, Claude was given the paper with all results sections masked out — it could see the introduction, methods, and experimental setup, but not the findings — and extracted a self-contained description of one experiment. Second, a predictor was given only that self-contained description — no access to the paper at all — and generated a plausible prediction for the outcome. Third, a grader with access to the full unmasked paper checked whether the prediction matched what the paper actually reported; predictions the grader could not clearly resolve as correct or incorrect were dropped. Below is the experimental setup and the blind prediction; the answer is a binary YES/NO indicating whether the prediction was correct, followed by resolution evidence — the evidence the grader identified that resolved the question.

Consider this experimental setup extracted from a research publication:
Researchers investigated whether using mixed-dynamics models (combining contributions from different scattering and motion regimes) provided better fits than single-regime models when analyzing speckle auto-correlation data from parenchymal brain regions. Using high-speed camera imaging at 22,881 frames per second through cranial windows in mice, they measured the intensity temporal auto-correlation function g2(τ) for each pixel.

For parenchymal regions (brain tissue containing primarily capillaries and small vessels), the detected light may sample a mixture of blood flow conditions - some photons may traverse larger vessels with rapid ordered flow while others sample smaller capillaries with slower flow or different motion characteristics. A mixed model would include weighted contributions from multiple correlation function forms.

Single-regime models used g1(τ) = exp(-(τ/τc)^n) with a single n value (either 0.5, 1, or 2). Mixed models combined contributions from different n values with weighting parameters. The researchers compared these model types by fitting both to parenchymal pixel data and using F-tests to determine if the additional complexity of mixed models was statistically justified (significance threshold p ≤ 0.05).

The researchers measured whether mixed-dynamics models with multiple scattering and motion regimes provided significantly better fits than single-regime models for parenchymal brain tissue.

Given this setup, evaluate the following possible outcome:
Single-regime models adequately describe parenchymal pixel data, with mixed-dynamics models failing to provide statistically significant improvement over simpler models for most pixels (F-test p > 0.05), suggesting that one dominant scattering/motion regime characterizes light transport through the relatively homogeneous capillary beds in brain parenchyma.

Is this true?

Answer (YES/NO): YES